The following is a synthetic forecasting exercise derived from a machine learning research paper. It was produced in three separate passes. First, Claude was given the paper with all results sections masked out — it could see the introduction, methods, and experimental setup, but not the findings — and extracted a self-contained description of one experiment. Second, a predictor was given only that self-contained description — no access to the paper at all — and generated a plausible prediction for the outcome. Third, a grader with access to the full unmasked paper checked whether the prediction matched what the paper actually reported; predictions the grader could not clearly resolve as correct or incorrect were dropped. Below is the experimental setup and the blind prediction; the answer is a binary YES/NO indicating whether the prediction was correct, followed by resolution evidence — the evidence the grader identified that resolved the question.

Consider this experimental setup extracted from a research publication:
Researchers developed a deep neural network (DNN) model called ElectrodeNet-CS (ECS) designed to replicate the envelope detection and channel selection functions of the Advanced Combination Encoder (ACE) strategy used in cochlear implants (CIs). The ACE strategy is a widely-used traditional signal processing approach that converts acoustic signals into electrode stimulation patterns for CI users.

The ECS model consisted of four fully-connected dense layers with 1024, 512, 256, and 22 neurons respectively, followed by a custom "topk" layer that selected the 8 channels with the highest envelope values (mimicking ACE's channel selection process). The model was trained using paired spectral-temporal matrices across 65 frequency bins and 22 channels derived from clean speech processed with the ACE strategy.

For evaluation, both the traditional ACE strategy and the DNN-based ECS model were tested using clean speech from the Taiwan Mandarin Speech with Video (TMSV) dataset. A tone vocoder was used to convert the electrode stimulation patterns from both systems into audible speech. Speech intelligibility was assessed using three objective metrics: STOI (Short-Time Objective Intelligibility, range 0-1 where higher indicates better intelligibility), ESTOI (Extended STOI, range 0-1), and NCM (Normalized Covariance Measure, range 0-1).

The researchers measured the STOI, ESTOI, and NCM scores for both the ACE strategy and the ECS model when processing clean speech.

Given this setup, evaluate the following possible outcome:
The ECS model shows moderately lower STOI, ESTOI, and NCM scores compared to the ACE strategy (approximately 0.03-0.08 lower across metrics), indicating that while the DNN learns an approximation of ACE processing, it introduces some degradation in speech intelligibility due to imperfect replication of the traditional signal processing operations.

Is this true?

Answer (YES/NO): NO